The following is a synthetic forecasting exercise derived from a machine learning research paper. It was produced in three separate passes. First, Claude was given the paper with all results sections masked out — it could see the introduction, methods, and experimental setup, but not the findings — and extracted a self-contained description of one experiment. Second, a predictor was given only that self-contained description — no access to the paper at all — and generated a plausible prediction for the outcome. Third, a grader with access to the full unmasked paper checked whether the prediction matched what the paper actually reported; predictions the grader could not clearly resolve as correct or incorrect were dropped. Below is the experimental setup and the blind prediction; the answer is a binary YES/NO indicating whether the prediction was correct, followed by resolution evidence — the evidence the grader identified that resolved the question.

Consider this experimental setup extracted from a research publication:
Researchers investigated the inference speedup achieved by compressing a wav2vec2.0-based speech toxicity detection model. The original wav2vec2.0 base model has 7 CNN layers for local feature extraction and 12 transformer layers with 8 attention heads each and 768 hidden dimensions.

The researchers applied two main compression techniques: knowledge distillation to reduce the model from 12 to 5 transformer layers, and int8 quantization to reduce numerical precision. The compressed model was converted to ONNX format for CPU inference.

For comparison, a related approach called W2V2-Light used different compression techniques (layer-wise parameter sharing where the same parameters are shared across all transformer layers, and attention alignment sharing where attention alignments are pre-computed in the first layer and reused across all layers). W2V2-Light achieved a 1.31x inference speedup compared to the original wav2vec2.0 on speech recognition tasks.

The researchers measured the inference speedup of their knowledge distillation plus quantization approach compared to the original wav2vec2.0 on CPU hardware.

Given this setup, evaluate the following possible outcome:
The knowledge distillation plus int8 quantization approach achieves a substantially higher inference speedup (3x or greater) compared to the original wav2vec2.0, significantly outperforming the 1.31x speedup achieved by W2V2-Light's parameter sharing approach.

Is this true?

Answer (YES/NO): NO